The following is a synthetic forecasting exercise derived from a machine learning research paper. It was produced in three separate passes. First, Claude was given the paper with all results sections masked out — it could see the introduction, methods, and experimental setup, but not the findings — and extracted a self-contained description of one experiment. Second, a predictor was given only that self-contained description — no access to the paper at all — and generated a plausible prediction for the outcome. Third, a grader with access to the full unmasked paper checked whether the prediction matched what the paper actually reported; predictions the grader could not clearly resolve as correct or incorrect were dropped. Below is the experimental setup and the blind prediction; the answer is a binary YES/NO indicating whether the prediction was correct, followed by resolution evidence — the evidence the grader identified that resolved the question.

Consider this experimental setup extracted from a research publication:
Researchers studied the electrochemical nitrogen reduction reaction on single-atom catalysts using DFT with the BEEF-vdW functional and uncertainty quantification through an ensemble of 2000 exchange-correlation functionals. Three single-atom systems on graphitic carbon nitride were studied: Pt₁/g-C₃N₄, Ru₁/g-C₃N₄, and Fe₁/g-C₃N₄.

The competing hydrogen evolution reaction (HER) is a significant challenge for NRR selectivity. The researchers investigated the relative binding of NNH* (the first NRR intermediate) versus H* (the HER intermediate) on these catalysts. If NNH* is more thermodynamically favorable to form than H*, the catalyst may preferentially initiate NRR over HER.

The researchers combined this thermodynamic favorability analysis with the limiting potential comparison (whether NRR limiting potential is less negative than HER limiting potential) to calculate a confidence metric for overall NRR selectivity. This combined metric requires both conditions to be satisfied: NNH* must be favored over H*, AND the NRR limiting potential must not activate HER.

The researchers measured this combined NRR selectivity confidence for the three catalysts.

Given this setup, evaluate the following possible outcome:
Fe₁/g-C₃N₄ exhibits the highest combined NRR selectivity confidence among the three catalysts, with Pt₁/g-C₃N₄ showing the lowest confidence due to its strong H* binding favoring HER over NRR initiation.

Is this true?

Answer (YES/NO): NO